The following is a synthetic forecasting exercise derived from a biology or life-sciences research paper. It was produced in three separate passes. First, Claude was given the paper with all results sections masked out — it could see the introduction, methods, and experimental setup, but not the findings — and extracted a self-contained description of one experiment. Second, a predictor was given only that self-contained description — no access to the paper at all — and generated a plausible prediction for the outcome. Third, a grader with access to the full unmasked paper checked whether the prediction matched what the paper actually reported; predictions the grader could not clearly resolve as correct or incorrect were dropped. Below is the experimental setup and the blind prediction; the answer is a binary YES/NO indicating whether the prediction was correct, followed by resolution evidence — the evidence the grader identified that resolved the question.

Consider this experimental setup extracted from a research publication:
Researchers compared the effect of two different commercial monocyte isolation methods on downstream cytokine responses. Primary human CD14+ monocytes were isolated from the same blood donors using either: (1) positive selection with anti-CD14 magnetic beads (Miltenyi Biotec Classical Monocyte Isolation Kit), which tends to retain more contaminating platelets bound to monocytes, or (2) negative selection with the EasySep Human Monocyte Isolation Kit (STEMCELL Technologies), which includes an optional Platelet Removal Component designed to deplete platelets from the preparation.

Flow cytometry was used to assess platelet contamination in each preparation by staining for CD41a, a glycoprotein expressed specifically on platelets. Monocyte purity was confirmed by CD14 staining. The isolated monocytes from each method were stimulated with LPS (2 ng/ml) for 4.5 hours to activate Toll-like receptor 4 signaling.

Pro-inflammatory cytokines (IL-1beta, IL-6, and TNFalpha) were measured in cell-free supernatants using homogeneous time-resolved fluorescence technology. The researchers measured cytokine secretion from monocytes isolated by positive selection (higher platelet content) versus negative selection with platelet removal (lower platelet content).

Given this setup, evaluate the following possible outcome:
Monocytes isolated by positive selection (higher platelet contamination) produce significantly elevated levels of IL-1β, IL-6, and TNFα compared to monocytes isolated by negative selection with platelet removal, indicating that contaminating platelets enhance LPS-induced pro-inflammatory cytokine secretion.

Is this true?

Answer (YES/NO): NO